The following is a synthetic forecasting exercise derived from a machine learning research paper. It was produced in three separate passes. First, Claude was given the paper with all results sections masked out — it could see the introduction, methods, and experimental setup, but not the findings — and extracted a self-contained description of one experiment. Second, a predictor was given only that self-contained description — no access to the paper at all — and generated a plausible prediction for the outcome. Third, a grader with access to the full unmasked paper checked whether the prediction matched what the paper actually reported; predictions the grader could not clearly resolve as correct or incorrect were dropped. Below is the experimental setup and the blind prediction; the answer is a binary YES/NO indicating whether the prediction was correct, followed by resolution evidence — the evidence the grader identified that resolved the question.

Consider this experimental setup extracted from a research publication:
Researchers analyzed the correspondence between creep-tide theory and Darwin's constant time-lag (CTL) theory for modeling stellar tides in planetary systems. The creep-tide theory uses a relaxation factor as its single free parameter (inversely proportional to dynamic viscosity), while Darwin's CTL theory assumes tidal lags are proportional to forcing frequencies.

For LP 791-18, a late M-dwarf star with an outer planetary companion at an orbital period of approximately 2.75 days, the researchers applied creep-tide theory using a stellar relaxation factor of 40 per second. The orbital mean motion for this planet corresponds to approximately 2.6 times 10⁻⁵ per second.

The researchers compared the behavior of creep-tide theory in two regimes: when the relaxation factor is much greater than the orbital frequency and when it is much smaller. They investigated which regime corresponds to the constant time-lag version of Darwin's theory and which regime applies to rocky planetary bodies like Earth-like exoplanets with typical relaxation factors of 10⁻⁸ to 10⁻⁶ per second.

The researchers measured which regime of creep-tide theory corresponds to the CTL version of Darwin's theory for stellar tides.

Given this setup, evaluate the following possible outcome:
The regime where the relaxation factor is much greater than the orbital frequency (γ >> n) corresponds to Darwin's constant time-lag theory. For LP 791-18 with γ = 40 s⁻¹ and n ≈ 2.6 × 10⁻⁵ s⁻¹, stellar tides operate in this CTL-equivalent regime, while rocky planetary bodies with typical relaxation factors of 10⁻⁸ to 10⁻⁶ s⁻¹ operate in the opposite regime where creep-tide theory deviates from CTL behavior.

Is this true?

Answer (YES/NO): YES